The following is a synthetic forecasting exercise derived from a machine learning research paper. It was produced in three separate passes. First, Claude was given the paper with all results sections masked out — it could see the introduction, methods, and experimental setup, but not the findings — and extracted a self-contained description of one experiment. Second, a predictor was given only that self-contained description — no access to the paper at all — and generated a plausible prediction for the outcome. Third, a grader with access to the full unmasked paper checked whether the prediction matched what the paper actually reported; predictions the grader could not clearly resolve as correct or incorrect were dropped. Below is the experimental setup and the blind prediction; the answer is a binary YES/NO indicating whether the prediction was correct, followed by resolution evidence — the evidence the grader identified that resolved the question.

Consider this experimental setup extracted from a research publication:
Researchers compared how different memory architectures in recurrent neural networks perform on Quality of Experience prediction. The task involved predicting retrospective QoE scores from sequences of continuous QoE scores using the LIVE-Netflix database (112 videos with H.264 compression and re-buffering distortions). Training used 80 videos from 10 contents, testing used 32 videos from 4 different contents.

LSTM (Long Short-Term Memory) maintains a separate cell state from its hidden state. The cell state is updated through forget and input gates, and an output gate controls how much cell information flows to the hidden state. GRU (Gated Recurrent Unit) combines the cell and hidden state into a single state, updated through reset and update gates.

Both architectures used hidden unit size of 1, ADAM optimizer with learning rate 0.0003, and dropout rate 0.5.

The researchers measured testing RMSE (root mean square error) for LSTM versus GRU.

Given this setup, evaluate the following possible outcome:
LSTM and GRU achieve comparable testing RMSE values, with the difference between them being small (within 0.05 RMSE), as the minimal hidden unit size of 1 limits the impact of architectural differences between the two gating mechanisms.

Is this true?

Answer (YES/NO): NO